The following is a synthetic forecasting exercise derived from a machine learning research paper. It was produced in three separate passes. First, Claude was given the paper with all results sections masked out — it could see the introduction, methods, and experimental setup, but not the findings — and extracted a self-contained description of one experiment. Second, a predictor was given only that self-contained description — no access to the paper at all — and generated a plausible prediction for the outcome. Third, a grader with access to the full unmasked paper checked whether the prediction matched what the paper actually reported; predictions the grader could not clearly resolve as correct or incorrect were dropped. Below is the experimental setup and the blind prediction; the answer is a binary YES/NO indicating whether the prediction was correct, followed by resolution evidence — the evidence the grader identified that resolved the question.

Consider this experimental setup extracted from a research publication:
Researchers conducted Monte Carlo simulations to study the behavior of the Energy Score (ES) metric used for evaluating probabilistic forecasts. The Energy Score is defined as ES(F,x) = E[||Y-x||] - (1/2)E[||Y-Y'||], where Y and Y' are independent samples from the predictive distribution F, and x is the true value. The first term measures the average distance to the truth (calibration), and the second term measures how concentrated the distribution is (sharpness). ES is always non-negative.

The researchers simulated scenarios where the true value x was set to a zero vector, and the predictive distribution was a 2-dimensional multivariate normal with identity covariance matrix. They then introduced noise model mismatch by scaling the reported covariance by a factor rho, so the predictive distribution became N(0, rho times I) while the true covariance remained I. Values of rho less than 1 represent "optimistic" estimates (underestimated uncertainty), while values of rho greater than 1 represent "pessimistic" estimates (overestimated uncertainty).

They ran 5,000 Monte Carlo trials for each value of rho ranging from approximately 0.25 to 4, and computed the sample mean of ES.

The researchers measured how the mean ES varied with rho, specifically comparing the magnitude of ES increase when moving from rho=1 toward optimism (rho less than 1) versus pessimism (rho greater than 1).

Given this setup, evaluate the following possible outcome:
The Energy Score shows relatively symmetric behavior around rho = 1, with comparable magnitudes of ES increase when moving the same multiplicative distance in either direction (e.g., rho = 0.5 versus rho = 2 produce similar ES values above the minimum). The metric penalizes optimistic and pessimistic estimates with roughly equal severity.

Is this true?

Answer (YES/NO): NO